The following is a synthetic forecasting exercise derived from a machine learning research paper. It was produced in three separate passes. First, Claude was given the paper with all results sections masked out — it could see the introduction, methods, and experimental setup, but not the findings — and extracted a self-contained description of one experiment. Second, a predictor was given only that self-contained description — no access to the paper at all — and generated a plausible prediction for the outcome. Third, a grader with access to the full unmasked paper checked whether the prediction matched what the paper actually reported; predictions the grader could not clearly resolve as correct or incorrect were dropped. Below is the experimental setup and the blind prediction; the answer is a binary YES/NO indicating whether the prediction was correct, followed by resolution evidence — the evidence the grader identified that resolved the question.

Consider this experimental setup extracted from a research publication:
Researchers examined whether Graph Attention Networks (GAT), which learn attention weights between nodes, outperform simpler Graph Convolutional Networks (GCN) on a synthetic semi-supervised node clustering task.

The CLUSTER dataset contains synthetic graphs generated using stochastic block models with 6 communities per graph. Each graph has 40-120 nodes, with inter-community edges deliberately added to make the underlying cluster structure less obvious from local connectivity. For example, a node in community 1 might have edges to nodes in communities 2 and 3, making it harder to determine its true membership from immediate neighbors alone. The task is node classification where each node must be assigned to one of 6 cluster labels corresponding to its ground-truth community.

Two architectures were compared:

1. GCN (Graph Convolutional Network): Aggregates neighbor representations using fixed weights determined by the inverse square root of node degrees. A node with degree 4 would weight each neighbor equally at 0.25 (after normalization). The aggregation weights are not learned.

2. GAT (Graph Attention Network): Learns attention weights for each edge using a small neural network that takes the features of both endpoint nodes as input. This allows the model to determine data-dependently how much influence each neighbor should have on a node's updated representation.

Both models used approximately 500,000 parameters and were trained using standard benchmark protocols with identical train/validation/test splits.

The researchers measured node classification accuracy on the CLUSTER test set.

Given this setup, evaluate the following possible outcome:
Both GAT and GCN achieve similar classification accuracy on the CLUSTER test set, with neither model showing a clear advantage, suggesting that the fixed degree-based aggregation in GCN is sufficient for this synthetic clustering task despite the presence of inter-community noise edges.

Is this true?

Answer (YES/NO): NO